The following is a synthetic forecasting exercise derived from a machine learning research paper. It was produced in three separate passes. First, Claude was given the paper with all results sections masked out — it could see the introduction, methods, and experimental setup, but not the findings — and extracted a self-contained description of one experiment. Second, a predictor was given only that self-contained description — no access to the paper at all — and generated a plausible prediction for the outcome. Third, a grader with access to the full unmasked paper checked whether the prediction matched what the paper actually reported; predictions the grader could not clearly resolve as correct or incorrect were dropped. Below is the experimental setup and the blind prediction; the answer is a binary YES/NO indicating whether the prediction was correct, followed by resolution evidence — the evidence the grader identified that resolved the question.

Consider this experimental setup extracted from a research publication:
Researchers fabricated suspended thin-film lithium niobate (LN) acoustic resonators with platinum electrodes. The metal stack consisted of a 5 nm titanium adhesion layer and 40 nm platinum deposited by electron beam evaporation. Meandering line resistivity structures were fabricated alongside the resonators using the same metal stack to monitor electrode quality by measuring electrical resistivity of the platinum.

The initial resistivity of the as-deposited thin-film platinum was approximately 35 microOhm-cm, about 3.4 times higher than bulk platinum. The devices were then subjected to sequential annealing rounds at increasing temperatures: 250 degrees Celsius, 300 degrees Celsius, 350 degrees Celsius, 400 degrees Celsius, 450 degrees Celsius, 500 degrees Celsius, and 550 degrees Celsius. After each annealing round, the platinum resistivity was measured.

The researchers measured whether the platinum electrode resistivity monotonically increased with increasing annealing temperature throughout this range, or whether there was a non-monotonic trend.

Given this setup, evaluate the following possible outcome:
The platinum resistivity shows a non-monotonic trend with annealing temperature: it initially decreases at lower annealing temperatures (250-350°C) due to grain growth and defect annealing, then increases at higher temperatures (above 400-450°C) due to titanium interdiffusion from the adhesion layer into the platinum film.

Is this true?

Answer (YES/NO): NO